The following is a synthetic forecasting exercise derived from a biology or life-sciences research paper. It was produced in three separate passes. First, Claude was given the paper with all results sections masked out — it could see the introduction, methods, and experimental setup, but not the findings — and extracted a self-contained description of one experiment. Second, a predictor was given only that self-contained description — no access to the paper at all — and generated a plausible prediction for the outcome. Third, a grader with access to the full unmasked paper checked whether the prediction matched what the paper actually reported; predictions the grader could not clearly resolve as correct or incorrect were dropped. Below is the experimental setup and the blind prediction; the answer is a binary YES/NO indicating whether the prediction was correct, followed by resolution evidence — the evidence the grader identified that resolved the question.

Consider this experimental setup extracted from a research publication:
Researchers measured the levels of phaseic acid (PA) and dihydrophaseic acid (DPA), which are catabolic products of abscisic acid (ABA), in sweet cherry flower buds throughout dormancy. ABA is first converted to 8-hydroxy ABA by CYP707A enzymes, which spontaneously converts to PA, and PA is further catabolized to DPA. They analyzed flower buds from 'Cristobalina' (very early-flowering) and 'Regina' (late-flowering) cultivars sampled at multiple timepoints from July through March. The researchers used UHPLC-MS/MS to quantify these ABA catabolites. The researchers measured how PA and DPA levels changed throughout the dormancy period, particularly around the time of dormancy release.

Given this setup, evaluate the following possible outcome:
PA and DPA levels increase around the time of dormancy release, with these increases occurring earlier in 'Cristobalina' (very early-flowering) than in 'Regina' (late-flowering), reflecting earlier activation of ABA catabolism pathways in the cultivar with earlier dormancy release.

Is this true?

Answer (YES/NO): NO